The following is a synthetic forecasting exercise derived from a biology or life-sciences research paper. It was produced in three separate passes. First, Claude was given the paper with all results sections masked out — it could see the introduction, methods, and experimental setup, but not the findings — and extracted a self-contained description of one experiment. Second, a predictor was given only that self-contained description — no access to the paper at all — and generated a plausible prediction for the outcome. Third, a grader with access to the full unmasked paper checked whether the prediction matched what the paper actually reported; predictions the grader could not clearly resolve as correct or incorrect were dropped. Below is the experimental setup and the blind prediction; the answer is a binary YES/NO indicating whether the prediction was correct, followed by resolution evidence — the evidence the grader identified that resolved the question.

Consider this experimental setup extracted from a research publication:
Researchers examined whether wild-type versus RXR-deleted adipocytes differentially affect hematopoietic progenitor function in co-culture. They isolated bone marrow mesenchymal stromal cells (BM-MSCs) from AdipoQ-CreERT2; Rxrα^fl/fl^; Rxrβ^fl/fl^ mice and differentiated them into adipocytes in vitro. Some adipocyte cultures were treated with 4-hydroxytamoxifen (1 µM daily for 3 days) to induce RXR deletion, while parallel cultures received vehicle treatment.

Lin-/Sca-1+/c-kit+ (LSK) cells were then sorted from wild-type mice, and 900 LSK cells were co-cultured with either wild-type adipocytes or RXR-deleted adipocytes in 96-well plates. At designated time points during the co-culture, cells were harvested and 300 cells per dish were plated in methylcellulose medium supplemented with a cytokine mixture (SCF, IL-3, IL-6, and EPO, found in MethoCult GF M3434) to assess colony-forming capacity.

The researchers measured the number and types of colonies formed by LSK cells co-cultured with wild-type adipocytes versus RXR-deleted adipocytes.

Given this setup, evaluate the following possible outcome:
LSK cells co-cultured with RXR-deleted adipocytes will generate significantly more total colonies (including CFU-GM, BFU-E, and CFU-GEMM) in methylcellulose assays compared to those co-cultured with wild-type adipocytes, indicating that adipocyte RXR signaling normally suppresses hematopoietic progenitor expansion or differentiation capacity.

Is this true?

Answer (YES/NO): NO